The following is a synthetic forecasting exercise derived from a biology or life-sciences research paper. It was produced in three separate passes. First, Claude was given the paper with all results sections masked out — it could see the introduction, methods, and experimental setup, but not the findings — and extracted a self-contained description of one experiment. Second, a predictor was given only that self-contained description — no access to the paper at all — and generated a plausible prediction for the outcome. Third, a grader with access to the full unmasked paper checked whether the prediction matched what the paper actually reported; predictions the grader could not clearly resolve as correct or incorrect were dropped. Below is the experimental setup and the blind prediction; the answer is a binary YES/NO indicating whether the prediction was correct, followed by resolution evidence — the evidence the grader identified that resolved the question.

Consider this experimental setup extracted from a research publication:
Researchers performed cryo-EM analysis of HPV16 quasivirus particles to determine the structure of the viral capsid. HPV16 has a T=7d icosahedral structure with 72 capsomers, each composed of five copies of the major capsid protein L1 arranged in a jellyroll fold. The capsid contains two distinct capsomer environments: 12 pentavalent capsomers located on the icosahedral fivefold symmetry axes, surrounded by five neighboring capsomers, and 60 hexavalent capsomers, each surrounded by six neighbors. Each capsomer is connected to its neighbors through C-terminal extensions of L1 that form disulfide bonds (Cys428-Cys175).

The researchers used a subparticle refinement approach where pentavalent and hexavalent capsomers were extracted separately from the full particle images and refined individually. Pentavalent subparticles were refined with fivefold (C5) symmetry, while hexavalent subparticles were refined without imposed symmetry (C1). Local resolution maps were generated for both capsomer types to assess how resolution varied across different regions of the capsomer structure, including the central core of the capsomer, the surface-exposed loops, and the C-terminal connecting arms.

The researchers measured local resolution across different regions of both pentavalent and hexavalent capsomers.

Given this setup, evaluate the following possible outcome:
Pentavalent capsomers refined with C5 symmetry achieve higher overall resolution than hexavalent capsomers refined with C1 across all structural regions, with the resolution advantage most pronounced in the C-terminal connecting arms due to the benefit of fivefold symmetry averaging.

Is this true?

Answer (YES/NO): NO